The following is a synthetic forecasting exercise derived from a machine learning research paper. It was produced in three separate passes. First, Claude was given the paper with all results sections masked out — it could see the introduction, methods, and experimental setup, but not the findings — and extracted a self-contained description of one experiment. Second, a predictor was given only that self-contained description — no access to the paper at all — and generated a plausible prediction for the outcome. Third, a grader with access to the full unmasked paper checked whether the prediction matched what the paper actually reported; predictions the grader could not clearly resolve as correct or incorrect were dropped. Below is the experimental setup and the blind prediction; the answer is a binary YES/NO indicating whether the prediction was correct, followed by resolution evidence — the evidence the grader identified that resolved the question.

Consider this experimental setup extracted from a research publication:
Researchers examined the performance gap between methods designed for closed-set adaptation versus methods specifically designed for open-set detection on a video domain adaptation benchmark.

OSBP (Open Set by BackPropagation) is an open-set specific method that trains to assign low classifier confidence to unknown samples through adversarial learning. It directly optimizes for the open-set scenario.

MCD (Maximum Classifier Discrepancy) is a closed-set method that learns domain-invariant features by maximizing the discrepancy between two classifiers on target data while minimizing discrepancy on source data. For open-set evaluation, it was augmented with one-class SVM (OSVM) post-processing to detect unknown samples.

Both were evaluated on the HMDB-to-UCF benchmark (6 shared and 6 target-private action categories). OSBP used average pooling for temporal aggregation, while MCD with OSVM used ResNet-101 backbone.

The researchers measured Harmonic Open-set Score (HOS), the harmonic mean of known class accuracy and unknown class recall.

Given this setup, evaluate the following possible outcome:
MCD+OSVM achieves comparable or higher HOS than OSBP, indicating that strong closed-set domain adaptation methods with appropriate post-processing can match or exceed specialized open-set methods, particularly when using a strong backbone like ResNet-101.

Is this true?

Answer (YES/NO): YES